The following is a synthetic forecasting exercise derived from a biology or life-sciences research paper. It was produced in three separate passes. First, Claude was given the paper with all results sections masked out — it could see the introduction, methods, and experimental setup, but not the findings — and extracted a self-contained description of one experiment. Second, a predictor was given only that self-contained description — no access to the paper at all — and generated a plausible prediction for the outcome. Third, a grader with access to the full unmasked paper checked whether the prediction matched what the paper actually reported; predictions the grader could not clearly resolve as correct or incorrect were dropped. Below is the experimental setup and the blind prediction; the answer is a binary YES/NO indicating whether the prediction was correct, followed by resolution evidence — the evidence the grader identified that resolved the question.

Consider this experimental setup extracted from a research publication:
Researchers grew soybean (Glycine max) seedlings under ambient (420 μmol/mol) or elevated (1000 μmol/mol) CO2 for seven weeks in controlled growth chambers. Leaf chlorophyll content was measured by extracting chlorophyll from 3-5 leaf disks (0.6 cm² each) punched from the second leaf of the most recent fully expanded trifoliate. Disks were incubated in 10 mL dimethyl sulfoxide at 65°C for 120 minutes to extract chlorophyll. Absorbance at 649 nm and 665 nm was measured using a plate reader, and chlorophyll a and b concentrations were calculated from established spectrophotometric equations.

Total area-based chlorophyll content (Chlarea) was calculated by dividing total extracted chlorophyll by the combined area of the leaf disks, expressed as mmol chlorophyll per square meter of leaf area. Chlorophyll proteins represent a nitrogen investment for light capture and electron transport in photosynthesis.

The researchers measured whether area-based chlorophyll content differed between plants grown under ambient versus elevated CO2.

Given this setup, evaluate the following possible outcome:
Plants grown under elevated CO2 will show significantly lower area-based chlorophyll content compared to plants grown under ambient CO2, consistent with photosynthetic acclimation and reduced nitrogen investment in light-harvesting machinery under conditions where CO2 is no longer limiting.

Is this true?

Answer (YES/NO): YES